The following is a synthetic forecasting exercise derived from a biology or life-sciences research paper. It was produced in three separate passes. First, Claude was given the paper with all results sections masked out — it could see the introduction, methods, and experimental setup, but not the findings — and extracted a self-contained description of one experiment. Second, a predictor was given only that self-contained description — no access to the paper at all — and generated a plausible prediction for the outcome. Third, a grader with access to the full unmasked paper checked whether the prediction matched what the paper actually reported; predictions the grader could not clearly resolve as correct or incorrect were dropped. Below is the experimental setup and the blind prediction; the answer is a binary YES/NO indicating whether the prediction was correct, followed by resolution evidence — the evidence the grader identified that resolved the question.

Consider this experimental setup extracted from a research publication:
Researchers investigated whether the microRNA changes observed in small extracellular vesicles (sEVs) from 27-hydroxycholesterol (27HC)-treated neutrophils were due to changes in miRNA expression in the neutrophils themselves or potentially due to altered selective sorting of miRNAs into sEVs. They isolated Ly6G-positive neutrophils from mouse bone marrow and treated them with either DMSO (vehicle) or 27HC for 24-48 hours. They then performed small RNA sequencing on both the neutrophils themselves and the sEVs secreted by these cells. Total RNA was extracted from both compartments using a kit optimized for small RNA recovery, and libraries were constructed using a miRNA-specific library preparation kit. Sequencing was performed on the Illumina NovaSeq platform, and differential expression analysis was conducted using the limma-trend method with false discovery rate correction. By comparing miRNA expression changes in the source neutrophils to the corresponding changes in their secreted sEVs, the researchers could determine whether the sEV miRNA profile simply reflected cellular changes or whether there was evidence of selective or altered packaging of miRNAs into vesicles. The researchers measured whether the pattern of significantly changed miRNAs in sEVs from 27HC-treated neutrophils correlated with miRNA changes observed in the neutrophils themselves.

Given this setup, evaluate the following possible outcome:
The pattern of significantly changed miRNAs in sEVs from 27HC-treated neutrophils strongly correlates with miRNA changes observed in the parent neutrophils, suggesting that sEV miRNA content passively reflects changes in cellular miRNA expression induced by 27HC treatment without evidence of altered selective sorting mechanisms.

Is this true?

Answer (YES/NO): YES